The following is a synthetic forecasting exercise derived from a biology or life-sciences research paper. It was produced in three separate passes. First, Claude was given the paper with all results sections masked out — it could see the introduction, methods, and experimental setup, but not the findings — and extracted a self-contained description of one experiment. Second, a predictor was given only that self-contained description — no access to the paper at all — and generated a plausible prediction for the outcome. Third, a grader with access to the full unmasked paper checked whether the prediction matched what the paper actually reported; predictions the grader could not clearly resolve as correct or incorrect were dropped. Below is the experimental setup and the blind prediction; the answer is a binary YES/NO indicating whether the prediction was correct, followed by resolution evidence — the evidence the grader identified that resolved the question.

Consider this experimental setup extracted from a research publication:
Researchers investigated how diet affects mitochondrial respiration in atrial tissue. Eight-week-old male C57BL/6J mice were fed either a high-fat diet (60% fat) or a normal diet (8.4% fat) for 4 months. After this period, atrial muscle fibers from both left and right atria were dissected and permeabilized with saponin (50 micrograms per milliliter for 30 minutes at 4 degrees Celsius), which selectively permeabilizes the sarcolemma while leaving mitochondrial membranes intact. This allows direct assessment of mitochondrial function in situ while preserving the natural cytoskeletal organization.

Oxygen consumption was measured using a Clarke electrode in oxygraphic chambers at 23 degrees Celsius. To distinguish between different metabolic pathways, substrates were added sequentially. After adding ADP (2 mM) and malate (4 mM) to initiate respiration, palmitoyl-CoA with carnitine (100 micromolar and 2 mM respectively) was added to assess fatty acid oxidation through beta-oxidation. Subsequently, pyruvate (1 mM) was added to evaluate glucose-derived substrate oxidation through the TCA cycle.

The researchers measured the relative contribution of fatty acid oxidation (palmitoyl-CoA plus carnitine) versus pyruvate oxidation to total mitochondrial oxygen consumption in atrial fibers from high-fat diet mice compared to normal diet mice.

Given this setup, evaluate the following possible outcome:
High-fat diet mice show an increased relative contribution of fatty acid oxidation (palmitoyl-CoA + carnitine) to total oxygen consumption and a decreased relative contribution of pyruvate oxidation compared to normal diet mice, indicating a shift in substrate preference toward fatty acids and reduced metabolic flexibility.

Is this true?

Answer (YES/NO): NO